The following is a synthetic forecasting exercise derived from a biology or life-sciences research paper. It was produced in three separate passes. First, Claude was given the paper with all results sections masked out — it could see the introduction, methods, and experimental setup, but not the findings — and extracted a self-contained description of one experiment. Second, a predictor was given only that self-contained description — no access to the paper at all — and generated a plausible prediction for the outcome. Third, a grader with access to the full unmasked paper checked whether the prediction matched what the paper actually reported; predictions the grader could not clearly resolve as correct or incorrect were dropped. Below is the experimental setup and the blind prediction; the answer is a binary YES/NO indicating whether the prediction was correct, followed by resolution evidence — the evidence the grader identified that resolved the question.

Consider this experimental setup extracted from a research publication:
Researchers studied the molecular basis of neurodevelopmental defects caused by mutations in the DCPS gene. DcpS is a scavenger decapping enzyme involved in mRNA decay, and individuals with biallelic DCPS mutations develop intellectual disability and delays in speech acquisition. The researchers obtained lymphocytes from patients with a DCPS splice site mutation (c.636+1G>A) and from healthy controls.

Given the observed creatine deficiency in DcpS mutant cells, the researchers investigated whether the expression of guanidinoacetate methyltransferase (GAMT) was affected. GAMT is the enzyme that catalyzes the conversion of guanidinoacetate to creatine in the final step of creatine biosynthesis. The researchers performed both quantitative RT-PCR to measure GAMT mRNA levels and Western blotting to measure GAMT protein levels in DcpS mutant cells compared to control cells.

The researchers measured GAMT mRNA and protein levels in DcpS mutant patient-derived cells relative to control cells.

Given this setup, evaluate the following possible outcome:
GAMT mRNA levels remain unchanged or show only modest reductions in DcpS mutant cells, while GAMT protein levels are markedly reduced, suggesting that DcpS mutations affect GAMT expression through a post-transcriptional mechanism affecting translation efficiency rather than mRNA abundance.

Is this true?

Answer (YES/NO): NO